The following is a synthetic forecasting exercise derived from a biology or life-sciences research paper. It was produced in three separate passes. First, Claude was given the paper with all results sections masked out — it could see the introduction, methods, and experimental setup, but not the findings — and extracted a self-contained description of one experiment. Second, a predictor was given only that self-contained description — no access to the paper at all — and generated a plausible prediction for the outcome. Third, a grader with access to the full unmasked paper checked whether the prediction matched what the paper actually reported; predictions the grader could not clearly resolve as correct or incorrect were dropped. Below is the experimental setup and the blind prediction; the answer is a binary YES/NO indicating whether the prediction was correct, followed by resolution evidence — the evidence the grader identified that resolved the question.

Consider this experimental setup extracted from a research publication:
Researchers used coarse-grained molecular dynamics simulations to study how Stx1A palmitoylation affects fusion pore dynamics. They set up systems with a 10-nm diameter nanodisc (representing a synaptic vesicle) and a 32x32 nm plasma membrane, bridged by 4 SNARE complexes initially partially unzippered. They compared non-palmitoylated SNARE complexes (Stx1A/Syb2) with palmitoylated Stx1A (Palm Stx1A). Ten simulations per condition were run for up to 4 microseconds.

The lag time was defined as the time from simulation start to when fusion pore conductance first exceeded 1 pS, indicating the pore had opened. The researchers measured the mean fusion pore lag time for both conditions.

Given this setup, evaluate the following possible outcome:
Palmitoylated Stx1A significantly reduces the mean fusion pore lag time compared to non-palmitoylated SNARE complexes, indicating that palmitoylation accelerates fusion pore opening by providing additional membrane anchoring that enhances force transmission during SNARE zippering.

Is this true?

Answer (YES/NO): NO